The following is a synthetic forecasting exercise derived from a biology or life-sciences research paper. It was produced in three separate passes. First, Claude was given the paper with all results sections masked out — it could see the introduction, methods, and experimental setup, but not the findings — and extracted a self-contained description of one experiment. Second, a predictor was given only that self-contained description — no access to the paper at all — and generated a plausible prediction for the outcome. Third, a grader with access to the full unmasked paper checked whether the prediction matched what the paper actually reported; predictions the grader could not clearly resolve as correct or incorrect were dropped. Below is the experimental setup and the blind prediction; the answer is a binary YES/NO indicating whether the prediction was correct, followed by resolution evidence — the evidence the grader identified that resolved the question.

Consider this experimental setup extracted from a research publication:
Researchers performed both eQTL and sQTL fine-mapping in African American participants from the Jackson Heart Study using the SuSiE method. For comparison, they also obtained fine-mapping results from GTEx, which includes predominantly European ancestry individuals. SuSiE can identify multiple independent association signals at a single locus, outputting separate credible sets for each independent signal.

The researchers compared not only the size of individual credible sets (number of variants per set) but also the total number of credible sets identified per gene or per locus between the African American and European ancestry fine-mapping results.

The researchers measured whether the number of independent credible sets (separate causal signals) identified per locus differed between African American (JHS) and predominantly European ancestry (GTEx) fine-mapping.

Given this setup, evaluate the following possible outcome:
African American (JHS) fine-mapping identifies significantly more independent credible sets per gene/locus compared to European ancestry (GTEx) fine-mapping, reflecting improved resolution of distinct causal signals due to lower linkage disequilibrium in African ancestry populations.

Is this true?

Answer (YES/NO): NO